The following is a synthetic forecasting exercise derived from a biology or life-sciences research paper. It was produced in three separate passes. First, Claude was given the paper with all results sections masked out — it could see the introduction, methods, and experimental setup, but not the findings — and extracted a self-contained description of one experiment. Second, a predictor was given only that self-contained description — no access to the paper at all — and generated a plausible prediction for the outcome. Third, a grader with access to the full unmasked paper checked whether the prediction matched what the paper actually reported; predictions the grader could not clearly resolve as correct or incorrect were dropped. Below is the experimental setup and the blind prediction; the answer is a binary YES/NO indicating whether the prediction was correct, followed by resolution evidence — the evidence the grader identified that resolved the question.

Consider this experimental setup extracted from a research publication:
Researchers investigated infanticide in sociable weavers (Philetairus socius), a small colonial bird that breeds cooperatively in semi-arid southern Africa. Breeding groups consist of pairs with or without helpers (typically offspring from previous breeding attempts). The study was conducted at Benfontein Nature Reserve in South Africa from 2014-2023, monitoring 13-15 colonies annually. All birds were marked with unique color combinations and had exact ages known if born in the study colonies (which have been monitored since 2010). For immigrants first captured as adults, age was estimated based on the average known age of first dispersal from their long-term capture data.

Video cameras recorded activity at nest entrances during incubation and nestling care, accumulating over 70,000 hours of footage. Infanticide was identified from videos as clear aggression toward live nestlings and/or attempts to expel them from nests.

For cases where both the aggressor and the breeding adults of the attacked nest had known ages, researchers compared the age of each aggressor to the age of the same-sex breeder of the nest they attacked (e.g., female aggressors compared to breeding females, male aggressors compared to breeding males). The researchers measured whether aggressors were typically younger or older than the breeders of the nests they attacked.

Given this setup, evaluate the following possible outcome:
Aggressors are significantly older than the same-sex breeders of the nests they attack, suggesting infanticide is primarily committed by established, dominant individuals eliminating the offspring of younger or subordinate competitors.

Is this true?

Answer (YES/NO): NO